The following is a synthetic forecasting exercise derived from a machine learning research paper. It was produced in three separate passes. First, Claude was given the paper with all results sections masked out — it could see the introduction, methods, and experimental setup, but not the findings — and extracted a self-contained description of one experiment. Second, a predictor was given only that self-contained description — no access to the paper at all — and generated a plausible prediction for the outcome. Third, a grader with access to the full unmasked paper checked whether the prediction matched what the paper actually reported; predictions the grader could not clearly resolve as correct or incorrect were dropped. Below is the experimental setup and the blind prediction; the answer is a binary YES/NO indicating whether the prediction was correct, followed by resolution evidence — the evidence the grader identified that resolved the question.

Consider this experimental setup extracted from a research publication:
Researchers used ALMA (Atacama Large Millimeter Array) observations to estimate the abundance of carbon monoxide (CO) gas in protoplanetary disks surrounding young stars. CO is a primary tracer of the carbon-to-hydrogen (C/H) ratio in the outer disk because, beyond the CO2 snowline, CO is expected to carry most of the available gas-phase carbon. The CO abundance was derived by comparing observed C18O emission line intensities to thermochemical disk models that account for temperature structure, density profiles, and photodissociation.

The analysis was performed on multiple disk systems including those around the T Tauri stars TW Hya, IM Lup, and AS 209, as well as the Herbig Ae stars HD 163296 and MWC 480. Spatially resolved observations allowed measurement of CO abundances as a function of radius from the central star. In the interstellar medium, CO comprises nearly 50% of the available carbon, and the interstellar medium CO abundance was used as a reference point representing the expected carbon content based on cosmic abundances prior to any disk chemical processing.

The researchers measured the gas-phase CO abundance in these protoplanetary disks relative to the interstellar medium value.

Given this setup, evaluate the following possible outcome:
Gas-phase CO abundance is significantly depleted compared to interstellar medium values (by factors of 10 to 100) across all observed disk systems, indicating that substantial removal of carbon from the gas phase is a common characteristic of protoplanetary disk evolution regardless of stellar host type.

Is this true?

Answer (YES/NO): YES